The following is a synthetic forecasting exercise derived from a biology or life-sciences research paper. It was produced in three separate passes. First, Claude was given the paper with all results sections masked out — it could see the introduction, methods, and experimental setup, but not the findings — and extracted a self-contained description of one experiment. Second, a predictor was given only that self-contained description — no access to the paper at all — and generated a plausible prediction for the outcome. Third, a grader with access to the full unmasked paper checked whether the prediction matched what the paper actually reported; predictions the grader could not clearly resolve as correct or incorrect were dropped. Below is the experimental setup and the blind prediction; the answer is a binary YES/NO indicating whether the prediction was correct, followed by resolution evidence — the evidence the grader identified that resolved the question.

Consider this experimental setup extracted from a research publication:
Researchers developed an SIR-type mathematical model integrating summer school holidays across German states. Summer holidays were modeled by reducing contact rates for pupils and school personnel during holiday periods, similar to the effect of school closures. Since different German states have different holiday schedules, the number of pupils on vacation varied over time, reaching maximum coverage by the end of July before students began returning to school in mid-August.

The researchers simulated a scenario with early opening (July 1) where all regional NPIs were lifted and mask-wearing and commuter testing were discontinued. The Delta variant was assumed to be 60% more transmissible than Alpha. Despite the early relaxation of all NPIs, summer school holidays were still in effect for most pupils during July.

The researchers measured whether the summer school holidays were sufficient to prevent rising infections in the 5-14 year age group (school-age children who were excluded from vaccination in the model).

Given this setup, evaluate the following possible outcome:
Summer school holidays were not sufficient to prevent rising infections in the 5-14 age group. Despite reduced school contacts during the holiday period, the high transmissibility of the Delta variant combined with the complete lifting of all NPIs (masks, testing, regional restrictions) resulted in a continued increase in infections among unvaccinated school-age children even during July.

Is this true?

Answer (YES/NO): YES